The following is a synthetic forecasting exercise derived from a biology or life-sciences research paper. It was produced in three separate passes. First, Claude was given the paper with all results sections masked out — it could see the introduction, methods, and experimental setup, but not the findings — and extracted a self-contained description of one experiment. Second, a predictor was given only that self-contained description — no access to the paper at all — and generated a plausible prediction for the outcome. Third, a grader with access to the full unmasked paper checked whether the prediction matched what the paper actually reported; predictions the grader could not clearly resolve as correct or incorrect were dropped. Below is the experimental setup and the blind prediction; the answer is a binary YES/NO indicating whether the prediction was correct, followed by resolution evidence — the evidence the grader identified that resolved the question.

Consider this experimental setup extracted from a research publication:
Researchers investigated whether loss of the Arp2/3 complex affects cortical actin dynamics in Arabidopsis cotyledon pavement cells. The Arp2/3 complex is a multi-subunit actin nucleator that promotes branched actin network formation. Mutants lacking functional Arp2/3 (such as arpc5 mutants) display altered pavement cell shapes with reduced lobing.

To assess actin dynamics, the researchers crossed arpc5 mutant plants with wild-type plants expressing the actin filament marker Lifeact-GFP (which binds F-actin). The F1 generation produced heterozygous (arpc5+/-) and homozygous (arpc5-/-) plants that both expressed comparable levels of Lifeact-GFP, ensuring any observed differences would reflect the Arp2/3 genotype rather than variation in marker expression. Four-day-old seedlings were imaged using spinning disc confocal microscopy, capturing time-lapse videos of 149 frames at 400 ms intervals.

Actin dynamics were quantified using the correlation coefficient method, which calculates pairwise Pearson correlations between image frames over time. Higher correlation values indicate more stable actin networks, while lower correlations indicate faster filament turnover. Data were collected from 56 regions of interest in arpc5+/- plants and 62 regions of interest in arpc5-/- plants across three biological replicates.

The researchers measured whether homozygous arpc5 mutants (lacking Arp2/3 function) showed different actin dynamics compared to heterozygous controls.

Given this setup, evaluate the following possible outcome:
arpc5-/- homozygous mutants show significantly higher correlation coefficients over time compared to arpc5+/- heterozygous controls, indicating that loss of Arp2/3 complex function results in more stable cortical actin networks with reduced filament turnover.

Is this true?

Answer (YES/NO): NO